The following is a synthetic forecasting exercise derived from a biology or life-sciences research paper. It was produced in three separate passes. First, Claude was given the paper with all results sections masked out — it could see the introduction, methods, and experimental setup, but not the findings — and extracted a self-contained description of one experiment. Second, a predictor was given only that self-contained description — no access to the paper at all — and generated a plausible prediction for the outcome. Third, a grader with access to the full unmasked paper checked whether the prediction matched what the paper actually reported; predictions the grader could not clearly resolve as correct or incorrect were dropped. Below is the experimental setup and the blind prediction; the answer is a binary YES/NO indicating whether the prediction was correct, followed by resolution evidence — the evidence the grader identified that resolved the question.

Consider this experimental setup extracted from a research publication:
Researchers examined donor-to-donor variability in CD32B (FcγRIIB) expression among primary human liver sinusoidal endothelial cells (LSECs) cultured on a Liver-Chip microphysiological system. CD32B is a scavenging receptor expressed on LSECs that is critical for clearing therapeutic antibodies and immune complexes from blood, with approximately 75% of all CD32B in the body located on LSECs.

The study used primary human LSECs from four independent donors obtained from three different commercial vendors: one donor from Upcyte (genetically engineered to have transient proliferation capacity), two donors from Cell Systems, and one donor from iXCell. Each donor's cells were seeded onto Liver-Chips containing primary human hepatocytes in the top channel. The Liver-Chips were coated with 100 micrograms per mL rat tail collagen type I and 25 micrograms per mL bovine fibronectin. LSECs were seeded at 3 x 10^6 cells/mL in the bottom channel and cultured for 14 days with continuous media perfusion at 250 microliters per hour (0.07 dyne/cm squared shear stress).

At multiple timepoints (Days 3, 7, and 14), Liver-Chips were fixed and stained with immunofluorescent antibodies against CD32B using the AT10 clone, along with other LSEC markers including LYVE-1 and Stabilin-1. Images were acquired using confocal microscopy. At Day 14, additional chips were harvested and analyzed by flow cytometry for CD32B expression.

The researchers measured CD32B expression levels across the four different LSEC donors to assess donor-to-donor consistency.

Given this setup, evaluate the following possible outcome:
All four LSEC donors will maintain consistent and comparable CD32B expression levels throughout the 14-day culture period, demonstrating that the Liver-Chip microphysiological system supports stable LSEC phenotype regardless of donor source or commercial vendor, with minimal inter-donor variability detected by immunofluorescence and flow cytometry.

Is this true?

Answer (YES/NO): NO